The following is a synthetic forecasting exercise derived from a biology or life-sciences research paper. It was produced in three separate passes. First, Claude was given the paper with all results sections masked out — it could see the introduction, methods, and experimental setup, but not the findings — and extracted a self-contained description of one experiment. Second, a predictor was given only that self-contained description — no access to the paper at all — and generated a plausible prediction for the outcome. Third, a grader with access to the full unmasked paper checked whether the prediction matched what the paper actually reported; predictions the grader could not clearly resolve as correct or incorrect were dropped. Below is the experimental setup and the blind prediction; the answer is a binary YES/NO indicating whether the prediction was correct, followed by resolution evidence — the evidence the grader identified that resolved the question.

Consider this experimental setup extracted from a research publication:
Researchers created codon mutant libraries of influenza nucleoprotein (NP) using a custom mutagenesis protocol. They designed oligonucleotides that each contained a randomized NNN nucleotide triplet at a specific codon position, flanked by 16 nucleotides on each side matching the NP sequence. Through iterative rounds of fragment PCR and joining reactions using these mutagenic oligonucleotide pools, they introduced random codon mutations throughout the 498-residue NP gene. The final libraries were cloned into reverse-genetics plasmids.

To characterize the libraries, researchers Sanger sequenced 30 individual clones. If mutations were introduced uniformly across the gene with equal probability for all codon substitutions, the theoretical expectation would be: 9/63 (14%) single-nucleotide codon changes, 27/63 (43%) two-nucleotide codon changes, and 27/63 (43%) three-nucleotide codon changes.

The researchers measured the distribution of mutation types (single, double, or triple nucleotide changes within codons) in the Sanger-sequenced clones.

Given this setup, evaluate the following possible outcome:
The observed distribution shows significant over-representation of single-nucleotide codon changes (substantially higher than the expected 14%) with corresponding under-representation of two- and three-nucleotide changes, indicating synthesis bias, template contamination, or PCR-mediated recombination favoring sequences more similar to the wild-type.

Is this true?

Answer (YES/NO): NO